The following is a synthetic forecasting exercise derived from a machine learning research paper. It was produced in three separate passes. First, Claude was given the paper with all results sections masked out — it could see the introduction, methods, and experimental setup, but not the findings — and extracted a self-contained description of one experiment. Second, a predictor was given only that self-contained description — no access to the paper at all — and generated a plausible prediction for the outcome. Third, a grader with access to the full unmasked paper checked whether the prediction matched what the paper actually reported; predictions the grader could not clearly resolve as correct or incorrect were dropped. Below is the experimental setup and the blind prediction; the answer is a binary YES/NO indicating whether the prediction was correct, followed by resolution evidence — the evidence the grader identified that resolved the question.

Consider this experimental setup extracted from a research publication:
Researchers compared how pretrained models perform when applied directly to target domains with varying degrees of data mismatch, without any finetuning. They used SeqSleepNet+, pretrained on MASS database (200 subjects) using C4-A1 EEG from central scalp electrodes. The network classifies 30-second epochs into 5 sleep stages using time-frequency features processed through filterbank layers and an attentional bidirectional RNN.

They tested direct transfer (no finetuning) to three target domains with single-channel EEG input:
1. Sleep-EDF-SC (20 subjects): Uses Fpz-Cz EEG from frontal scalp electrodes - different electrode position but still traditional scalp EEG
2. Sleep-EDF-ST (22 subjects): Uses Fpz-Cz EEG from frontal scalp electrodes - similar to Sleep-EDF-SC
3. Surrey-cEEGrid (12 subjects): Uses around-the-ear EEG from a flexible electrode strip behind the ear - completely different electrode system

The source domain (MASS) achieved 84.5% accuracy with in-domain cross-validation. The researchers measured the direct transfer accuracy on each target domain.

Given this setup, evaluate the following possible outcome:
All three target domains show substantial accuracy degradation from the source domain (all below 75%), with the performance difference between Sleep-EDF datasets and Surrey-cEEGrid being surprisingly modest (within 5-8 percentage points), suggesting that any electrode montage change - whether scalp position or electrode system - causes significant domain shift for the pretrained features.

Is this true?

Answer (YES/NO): NO